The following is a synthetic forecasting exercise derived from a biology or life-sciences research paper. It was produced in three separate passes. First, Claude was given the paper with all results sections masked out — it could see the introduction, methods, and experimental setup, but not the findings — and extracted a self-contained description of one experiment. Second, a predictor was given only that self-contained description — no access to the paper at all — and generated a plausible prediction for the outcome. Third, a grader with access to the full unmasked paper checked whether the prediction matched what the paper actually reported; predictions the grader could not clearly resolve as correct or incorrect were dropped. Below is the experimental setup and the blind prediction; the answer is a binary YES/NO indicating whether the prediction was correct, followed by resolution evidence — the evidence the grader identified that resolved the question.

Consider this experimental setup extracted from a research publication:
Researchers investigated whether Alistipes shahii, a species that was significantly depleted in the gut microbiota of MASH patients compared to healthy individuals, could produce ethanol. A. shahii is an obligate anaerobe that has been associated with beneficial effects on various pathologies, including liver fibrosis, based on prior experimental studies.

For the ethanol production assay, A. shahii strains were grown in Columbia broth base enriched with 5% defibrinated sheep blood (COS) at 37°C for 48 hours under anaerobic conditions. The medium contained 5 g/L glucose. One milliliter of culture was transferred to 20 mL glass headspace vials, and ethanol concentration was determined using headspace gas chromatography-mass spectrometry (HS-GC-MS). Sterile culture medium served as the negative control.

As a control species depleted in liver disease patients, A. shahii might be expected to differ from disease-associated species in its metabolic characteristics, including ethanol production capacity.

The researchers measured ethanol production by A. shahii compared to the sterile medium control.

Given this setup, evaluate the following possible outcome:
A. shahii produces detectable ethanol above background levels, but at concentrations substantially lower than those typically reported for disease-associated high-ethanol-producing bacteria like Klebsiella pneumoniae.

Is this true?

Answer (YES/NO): NO